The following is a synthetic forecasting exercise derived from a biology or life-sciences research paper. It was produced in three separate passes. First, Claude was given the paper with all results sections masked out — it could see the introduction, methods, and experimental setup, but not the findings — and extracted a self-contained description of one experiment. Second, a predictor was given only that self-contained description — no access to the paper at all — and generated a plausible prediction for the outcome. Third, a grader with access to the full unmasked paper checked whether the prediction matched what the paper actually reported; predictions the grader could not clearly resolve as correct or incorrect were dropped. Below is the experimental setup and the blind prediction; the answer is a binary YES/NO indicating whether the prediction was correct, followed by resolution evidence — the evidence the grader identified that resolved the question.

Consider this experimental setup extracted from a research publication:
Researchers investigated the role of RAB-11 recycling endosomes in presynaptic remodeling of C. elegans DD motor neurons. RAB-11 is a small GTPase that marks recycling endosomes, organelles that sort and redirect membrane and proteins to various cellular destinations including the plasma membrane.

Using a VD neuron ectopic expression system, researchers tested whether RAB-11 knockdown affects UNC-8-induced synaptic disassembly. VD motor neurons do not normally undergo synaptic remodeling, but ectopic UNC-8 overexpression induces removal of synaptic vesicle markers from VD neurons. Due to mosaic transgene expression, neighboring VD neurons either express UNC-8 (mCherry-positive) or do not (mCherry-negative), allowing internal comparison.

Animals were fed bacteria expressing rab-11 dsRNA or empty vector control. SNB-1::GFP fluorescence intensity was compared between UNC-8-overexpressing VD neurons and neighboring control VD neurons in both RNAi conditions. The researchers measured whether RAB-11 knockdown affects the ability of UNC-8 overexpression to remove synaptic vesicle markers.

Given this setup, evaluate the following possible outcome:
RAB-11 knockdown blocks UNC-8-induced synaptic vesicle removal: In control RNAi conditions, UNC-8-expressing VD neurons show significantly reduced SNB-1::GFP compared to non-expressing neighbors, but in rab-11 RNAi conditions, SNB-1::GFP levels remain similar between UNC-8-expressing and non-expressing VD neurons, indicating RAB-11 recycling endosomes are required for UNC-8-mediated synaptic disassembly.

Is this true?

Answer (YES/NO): YES